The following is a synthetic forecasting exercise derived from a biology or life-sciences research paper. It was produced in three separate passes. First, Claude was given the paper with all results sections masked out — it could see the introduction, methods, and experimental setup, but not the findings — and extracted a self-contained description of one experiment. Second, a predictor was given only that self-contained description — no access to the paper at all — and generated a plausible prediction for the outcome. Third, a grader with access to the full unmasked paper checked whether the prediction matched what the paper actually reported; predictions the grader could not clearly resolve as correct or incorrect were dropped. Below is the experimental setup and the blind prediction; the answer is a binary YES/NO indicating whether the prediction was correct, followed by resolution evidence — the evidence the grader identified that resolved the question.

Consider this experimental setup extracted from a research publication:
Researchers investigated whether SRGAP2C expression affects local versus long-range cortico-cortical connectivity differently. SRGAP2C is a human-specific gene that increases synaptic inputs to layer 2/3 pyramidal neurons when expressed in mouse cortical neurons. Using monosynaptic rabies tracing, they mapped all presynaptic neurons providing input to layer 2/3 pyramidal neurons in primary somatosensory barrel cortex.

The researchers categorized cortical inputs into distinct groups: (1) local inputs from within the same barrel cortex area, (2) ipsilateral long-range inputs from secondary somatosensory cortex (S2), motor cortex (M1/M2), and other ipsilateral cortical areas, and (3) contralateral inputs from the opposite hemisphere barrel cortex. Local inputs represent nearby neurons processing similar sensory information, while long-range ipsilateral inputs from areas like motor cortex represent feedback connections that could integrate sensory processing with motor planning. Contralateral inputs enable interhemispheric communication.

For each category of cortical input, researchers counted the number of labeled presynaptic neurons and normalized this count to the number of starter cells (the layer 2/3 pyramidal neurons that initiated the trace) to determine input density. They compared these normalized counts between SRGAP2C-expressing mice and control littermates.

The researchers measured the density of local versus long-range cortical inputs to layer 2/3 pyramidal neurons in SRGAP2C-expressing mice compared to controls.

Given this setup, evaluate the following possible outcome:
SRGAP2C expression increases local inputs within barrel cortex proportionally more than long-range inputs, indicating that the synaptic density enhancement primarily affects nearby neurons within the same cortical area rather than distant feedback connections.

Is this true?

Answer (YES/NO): NO